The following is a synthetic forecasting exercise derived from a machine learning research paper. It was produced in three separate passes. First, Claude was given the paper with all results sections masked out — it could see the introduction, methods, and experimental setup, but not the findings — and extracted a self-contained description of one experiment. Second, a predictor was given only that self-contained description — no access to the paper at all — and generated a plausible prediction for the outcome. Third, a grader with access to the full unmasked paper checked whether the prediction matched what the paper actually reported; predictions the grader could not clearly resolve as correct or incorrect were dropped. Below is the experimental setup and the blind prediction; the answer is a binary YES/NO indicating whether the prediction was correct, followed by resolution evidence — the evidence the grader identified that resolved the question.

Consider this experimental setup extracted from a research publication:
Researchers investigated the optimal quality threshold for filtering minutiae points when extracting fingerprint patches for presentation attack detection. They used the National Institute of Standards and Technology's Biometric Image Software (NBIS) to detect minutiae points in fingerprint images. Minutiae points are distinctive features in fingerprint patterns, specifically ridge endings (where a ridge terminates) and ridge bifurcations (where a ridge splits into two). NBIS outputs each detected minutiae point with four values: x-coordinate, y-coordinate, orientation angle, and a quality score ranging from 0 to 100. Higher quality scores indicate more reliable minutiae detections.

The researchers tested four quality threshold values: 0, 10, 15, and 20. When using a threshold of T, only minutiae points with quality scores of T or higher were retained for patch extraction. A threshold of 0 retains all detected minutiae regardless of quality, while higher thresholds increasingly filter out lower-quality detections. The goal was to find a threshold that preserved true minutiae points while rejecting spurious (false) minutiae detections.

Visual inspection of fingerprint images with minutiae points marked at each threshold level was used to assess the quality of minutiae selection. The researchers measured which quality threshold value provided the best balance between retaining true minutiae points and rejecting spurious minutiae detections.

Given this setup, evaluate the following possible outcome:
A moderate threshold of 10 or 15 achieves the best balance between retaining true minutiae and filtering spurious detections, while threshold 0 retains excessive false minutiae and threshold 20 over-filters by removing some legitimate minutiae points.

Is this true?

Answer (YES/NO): NO